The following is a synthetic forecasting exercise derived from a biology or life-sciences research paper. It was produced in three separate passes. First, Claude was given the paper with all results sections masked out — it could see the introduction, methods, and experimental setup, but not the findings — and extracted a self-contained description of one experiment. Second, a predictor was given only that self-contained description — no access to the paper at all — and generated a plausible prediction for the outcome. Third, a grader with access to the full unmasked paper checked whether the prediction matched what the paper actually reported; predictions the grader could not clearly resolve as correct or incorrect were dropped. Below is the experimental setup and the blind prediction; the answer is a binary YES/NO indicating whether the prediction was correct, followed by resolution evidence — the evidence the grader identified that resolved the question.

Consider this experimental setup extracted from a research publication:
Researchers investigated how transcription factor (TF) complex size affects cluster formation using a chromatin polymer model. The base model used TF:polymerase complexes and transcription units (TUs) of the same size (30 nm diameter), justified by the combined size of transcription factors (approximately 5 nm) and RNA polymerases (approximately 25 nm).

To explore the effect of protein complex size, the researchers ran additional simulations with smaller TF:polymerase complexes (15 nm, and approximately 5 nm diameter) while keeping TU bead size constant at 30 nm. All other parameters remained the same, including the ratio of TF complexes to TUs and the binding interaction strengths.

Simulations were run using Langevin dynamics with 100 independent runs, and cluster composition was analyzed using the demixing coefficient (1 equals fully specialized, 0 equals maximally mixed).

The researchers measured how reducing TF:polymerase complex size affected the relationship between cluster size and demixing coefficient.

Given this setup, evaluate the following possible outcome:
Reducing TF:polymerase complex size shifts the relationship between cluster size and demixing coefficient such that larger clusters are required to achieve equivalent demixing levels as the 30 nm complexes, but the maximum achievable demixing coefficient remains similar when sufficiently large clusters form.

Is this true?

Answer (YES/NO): NO